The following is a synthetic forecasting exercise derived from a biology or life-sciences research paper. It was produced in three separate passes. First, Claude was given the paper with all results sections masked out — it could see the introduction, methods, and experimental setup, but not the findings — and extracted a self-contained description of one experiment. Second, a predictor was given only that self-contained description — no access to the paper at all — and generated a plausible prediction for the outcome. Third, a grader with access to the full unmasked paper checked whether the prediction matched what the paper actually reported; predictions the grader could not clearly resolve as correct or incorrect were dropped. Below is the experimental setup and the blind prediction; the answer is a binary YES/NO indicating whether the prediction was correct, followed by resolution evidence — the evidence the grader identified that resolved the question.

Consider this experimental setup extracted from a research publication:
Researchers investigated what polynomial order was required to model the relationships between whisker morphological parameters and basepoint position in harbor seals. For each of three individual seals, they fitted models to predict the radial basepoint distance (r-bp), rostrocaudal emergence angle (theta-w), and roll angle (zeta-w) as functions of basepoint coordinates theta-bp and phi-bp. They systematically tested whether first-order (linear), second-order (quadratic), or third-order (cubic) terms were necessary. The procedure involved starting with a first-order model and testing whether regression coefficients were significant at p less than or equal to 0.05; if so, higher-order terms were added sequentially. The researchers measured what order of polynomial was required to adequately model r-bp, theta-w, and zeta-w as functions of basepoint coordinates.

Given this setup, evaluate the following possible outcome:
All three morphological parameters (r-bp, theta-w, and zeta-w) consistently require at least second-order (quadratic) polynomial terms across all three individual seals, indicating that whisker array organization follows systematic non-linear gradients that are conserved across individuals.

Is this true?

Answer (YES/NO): NO